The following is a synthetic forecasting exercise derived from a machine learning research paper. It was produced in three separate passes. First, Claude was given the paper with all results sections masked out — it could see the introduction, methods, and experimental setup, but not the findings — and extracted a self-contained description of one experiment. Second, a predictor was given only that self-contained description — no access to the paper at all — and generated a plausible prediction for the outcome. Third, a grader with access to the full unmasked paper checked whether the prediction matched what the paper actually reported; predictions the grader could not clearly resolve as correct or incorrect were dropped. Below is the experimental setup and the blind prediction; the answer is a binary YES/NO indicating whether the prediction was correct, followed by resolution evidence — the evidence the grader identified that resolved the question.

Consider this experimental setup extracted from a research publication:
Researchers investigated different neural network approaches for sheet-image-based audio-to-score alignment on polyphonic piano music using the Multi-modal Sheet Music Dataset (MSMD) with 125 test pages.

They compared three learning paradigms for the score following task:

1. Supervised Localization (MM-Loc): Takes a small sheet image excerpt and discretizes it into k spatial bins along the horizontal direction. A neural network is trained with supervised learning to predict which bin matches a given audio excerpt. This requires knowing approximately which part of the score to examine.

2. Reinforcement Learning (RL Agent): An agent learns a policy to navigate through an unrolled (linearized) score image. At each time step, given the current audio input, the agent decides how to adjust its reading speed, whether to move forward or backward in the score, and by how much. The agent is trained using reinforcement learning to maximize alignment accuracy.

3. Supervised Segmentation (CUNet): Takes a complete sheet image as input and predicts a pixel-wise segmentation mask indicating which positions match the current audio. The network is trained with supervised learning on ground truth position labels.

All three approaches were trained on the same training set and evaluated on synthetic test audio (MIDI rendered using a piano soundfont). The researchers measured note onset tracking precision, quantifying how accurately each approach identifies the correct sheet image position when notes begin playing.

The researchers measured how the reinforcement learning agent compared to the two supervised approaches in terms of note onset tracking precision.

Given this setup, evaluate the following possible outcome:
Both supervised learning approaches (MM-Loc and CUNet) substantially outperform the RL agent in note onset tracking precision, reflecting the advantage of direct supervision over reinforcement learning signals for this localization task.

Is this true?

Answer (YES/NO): NO